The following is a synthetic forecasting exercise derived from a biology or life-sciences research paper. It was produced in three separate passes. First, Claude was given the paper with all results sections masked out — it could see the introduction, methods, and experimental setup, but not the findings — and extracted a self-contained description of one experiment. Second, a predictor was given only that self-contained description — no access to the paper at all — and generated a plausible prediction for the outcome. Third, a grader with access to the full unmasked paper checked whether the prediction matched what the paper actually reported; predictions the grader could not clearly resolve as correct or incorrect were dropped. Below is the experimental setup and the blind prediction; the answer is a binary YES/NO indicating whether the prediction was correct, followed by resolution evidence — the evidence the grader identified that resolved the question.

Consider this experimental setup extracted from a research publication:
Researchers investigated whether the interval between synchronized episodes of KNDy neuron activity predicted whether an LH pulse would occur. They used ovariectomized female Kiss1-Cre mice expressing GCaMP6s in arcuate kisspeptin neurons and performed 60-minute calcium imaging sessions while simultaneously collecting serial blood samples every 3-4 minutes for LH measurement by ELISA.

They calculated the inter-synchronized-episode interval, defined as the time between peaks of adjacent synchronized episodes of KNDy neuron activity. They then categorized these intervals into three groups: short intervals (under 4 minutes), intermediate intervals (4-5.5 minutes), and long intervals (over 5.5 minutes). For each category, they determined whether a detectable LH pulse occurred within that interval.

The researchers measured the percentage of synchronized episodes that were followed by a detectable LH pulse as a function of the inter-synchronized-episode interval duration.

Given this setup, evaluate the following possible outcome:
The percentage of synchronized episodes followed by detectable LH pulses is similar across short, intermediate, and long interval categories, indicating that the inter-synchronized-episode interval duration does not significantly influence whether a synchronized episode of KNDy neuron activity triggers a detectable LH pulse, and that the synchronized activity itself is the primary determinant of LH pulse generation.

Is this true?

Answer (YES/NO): NO